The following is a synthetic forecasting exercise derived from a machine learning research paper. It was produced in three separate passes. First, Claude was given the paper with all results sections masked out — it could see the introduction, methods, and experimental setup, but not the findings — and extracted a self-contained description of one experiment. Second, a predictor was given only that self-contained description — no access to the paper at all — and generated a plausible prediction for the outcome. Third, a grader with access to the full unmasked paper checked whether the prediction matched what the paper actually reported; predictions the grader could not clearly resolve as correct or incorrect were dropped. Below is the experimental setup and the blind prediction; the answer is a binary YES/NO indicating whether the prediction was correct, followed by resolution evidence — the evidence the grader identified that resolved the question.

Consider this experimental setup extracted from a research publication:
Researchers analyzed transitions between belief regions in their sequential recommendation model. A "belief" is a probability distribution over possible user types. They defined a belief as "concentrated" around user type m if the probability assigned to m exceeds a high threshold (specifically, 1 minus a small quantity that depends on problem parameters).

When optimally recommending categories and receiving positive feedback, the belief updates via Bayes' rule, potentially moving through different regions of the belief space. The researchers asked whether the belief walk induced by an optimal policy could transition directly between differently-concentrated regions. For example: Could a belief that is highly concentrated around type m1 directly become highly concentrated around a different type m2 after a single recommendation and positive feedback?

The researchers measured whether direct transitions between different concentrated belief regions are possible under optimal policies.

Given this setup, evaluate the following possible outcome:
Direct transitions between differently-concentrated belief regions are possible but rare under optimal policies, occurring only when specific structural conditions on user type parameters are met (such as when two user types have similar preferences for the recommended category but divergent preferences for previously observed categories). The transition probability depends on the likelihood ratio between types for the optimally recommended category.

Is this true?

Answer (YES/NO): NO